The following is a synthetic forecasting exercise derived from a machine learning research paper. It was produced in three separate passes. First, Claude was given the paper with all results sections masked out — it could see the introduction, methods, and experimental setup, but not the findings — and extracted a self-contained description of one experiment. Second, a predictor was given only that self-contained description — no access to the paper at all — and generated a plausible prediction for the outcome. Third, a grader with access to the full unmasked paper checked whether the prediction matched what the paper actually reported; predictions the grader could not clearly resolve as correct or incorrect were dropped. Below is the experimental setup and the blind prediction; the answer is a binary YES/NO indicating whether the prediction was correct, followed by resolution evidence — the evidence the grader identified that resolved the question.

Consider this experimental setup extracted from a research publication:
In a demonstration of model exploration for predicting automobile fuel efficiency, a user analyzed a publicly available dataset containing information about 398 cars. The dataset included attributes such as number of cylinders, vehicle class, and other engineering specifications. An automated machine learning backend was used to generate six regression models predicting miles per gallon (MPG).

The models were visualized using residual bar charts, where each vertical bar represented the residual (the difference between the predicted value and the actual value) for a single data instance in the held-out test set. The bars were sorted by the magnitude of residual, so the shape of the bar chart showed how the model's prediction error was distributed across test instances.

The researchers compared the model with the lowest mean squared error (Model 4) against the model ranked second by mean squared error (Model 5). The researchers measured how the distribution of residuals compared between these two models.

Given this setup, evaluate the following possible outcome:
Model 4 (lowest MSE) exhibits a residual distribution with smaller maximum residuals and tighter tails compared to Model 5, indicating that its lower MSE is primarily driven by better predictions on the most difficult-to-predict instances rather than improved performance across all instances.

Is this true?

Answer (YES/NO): NO